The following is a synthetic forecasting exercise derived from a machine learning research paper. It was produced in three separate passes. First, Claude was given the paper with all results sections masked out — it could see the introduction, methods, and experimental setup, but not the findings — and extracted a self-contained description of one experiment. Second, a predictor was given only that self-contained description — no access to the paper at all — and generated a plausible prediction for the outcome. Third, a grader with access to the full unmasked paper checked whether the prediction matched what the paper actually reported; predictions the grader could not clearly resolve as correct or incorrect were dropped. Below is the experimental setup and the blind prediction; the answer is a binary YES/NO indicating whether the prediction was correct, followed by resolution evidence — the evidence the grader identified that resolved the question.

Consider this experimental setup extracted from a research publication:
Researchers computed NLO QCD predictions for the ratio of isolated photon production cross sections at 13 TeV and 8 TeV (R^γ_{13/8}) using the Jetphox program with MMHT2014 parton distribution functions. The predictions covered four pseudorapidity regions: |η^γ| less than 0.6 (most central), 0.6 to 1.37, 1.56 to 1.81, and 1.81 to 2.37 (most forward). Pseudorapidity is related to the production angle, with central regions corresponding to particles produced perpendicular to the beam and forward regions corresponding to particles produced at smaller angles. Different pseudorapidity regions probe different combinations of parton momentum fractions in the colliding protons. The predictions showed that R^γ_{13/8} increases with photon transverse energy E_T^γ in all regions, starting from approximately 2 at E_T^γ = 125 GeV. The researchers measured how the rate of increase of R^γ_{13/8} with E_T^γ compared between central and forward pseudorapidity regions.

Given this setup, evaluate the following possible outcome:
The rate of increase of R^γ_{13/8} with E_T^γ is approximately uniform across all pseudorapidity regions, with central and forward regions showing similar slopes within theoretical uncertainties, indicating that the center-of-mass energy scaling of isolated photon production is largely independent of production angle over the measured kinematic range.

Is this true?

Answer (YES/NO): NO